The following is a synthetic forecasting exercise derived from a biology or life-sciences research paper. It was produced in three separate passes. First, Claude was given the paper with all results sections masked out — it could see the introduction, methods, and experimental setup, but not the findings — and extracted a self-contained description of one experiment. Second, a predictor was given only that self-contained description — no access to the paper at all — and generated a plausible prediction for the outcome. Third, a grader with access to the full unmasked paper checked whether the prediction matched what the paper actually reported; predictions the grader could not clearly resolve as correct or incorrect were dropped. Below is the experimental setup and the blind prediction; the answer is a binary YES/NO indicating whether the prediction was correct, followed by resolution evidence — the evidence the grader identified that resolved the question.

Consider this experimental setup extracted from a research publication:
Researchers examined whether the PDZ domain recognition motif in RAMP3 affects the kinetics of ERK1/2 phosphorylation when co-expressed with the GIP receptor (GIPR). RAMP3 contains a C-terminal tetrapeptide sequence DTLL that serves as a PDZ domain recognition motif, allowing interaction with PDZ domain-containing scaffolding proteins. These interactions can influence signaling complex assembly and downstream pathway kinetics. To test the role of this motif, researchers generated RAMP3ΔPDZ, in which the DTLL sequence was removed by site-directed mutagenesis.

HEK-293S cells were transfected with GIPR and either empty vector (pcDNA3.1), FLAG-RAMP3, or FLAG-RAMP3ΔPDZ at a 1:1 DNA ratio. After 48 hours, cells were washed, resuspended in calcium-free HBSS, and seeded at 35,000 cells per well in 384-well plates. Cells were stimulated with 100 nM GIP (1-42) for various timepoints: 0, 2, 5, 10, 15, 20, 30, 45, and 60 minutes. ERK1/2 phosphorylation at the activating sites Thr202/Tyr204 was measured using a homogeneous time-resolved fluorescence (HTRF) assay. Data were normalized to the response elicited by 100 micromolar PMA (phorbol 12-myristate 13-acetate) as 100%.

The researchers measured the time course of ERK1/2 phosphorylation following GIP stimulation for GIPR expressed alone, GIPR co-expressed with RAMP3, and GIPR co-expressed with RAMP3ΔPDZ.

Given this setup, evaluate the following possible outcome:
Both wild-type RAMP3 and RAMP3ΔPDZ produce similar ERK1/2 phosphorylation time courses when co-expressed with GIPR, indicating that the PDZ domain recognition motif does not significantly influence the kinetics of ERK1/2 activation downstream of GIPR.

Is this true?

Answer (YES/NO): NO